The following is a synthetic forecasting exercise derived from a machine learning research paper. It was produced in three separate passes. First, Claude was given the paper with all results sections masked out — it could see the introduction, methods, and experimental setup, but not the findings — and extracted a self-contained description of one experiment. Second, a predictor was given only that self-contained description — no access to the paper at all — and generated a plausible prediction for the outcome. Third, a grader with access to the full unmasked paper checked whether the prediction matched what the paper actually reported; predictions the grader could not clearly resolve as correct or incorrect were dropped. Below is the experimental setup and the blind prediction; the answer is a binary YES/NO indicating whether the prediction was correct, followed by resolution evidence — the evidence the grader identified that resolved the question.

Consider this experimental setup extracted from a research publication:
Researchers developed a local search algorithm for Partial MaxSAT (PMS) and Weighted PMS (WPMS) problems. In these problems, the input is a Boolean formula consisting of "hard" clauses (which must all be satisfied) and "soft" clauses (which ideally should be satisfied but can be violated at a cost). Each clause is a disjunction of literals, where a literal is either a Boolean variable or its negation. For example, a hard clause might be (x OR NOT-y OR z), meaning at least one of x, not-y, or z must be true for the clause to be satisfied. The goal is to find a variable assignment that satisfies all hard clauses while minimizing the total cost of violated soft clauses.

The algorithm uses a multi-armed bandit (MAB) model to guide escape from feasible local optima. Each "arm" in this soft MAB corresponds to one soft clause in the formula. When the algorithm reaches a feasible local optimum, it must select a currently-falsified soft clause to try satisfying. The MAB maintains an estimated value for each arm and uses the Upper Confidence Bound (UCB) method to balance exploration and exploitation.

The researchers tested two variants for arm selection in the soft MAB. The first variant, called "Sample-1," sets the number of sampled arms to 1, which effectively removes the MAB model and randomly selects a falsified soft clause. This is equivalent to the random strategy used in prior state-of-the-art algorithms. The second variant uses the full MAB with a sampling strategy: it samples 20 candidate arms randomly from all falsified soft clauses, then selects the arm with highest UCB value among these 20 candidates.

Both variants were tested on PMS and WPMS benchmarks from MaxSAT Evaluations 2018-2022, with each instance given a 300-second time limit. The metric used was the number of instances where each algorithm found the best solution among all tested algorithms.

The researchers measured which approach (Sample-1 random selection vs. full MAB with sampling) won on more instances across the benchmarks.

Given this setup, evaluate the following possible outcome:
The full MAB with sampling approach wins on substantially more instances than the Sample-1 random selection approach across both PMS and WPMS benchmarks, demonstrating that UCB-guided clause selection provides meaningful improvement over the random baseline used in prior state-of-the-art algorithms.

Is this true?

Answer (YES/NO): YES